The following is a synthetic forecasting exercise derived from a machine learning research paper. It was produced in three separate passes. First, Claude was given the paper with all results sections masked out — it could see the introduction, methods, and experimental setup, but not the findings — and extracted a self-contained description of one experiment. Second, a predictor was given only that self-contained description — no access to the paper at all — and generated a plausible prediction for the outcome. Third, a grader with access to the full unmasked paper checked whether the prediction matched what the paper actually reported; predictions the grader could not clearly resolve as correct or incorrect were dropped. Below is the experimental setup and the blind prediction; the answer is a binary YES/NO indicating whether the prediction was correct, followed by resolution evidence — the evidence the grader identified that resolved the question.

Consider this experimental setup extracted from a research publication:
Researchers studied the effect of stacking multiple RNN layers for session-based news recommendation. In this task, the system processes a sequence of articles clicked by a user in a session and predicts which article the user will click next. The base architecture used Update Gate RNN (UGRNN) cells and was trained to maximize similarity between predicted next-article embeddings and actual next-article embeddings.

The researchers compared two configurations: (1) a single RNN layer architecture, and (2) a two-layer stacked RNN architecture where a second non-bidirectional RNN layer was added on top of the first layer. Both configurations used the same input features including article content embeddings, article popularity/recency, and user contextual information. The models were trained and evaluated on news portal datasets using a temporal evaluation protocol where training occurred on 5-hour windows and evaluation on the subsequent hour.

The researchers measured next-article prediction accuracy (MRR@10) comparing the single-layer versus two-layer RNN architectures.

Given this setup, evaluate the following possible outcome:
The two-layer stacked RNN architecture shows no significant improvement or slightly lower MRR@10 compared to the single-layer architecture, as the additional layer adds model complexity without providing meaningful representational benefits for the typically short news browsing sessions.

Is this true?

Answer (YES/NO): NO